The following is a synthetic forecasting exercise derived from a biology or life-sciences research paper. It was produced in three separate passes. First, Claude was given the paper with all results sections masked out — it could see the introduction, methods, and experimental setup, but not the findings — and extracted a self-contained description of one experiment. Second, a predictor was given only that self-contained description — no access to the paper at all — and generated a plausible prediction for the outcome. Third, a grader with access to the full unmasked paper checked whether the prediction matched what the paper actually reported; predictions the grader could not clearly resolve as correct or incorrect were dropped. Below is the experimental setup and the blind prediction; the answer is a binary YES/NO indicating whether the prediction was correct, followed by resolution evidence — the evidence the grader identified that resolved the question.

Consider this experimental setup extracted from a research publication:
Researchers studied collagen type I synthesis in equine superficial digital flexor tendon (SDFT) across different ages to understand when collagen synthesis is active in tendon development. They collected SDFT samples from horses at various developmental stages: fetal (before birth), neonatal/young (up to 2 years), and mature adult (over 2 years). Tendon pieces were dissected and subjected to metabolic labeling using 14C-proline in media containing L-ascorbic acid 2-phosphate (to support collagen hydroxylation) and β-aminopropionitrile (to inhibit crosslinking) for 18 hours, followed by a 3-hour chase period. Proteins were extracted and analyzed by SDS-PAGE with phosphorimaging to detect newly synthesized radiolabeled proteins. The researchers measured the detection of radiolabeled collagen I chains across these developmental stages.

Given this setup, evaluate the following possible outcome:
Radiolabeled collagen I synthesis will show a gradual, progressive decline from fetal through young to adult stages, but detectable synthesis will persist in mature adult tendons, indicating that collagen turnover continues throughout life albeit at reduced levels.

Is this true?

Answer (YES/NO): NO